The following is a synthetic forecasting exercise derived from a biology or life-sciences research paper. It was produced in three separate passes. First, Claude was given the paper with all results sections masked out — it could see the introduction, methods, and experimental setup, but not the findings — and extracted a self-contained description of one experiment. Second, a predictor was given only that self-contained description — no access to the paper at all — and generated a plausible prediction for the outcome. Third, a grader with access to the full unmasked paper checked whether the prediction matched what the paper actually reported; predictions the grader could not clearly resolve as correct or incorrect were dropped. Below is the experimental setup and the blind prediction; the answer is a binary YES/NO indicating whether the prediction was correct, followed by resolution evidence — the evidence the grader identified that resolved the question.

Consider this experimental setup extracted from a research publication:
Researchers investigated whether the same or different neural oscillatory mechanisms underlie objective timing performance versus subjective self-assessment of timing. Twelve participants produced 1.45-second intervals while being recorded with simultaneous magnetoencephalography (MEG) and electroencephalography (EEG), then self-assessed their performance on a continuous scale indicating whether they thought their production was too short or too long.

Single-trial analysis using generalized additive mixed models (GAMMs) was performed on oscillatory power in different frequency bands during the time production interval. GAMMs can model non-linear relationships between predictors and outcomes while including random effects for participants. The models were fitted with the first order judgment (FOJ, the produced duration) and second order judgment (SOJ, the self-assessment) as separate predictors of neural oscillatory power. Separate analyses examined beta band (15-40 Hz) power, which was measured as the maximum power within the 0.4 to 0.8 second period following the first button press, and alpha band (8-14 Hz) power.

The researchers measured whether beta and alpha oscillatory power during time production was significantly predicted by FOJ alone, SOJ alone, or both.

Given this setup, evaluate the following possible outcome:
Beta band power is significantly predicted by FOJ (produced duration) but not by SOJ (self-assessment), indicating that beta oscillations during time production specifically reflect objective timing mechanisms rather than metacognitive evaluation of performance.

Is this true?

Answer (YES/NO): YES